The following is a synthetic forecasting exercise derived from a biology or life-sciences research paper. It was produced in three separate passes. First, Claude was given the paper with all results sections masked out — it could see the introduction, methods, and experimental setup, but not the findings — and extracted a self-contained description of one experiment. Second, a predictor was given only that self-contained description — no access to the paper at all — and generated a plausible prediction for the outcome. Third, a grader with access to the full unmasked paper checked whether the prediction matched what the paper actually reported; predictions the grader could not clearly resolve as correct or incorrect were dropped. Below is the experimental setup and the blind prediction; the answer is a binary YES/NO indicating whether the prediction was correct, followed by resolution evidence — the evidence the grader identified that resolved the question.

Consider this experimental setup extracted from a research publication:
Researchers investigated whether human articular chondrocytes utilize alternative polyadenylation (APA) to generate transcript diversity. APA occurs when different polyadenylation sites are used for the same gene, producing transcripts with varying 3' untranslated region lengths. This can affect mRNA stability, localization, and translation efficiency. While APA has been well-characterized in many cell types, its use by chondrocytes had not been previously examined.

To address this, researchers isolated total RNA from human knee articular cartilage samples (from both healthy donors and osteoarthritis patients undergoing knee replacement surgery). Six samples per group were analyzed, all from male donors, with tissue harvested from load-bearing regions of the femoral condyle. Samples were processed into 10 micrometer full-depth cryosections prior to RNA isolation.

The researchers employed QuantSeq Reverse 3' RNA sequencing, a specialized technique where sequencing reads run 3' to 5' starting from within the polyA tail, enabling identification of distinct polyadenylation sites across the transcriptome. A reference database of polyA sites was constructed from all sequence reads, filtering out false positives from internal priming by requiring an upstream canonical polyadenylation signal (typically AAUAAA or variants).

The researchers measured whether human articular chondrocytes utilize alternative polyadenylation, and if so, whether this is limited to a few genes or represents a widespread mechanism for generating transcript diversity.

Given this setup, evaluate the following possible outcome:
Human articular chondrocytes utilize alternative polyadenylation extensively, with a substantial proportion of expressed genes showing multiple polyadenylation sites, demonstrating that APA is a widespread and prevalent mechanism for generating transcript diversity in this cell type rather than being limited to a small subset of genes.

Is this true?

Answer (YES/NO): YES